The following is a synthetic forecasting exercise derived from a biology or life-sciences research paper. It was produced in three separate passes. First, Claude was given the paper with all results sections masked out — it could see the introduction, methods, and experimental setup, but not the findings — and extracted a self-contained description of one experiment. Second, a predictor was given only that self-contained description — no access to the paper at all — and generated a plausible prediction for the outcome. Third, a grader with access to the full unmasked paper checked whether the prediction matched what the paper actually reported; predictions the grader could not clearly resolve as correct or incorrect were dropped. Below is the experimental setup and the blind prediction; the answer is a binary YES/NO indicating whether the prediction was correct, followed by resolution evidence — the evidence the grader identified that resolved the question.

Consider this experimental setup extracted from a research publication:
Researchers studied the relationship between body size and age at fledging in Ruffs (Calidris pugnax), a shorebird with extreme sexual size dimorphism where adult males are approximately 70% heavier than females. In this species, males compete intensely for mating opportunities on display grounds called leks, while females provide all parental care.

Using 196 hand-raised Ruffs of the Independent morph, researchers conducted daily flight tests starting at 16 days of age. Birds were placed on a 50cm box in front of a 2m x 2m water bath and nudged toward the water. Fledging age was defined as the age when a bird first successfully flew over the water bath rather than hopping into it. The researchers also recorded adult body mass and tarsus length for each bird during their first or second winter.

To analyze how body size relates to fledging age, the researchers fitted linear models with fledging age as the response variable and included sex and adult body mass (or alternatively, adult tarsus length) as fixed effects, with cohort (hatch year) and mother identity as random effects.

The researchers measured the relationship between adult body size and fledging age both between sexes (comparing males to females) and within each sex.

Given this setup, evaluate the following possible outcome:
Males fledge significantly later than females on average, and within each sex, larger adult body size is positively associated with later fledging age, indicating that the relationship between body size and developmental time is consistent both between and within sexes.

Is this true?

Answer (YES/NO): NO